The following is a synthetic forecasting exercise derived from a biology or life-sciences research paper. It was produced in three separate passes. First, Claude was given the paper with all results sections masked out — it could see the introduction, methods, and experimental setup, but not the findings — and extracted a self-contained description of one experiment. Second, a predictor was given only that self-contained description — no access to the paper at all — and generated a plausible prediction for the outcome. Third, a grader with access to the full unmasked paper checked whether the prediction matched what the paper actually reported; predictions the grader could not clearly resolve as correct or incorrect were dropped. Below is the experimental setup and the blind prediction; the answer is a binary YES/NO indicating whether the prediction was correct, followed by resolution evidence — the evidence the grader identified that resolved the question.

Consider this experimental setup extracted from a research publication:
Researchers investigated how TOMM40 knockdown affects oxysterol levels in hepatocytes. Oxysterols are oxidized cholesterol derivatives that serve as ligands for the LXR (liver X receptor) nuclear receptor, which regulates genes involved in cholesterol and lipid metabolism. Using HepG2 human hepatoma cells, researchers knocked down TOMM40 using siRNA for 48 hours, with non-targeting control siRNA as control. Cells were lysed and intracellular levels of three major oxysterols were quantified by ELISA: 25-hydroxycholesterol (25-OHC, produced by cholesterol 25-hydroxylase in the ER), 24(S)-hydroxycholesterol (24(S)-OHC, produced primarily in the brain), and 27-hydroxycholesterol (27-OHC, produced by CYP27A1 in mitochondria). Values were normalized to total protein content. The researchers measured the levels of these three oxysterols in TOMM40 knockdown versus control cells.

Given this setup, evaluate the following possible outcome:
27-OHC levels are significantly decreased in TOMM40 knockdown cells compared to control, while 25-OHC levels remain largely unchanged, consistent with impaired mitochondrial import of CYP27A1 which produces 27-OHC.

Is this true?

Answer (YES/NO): NO